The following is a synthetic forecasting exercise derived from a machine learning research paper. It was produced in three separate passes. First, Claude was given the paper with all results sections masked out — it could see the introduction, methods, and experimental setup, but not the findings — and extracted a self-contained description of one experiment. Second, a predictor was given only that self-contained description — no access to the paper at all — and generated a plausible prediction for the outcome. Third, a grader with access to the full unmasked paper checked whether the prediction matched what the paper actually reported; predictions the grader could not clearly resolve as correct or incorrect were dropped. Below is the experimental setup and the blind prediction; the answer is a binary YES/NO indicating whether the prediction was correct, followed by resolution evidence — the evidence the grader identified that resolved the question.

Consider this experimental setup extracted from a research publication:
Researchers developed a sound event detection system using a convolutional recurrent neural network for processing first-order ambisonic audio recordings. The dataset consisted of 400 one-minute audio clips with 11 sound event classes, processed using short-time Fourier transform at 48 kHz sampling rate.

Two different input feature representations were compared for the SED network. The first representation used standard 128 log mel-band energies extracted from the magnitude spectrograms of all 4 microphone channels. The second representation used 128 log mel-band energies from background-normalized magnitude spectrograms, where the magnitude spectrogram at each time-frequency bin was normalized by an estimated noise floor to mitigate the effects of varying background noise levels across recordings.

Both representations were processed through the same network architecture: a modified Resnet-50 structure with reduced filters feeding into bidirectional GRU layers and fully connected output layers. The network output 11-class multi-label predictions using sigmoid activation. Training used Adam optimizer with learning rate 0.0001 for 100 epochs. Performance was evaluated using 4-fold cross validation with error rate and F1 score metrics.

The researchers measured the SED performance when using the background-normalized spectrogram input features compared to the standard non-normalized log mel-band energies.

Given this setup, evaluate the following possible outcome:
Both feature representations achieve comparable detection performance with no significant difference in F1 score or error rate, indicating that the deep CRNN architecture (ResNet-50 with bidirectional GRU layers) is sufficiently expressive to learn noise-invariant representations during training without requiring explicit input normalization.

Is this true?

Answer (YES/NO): NO